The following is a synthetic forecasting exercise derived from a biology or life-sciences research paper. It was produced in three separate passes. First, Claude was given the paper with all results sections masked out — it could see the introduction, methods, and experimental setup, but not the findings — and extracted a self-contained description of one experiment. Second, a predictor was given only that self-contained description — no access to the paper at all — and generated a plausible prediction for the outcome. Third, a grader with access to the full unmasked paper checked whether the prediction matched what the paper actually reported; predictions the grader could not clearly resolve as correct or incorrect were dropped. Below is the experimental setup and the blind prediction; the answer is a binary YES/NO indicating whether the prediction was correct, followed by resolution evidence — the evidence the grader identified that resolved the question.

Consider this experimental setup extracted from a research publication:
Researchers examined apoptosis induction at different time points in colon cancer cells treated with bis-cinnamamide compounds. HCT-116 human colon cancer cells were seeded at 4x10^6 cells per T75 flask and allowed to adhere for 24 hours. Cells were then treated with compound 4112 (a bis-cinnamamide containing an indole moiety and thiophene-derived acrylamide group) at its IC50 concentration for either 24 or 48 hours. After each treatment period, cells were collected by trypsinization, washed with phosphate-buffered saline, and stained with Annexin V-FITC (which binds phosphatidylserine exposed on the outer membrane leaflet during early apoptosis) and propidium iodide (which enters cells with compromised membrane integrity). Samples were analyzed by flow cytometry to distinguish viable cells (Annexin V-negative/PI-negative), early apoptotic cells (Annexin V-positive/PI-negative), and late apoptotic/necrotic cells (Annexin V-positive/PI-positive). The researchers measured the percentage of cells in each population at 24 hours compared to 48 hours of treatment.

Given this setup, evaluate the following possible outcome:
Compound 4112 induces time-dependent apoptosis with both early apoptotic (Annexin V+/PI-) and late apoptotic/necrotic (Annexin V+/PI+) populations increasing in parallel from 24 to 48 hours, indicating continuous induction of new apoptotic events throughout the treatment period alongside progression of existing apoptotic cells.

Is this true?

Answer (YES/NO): NO